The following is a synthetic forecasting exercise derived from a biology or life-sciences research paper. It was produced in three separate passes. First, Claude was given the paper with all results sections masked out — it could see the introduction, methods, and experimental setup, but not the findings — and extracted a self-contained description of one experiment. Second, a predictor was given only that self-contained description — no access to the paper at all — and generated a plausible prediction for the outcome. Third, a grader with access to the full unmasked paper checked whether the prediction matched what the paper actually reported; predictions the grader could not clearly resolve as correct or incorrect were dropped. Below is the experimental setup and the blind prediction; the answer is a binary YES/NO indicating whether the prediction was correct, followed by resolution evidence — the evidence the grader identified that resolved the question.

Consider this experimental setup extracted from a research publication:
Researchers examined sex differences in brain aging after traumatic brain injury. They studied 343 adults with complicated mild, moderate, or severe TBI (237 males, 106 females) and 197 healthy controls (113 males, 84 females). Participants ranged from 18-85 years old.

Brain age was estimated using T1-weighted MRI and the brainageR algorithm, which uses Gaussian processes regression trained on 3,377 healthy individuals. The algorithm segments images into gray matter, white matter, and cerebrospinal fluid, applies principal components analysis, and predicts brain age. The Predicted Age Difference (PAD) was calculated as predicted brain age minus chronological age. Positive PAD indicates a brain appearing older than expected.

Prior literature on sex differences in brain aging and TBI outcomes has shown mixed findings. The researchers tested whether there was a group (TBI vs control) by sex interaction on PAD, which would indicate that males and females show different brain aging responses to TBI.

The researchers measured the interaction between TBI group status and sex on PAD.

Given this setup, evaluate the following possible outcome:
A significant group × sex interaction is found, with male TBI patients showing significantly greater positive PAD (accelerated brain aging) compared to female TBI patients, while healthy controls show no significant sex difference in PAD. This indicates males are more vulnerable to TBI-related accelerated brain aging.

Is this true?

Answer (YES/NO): NO